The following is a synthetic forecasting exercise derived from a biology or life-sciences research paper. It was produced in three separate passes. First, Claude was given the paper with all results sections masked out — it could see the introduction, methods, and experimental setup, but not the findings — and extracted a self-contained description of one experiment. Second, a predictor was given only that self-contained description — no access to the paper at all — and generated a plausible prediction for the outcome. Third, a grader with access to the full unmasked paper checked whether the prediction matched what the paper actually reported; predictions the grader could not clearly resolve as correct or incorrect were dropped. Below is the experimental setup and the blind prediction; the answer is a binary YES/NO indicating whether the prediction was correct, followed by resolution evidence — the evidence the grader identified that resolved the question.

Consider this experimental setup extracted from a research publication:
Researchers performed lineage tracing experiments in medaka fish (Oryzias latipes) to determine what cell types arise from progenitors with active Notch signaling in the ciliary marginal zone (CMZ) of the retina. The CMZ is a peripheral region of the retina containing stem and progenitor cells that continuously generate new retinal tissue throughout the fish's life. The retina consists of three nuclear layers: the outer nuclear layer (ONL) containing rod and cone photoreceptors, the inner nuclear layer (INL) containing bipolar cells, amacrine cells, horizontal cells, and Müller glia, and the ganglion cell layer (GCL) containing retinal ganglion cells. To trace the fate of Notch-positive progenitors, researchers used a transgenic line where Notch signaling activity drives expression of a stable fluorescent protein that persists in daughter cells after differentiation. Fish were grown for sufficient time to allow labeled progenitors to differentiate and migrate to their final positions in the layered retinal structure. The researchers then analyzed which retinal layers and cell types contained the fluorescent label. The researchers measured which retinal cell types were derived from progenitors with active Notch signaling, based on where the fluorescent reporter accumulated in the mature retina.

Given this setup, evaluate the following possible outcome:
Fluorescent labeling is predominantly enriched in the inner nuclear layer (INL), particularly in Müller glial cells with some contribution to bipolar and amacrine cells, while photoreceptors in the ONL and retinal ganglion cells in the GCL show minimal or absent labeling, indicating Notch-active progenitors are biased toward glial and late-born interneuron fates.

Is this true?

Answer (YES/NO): YES